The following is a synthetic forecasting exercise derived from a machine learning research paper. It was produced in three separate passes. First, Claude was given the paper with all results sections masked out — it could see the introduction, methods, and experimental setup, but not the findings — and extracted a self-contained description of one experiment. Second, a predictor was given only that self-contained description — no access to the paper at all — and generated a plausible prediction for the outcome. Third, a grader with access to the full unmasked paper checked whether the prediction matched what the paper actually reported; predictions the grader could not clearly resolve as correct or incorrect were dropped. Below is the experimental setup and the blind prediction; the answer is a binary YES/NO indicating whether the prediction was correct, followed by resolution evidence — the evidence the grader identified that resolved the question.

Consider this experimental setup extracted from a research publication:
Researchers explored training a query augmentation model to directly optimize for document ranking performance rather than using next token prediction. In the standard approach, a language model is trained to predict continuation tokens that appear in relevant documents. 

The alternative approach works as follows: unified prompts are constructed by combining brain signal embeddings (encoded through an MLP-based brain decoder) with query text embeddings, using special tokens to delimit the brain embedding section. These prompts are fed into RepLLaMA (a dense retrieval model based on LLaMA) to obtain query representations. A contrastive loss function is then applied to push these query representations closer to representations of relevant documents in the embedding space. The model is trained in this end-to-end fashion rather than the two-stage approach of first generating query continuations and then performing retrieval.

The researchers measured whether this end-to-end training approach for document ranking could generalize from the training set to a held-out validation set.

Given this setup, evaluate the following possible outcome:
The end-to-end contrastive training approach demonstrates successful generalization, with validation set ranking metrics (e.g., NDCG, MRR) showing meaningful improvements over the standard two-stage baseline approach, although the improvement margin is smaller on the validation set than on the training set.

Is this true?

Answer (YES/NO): NO